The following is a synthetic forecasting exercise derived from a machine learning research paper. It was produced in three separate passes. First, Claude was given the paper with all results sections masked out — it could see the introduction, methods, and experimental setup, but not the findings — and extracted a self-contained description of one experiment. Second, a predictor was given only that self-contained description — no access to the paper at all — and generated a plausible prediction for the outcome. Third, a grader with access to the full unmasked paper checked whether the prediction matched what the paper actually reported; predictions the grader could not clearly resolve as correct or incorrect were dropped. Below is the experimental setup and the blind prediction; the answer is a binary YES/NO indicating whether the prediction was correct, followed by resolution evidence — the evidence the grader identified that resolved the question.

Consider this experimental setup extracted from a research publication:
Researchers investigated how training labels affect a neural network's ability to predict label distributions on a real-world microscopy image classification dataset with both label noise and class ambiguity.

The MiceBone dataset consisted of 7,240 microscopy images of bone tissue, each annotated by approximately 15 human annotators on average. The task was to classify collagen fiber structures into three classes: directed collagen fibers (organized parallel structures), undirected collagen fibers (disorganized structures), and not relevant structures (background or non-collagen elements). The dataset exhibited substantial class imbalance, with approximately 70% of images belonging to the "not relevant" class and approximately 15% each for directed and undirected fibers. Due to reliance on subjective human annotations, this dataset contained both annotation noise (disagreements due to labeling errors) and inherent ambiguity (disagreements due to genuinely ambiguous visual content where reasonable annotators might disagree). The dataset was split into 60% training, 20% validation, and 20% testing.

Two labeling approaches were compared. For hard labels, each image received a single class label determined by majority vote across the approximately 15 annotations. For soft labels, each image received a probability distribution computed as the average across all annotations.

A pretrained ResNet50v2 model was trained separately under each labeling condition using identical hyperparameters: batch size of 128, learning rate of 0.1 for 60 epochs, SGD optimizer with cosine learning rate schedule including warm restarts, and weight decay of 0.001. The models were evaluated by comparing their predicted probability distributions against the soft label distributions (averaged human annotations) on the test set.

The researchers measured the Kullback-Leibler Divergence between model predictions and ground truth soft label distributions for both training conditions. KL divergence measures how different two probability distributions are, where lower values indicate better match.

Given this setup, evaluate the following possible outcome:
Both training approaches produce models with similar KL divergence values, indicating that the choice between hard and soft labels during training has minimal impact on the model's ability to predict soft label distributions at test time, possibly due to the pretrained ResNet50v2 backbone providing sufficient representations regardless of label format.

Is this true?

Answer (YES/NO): NO